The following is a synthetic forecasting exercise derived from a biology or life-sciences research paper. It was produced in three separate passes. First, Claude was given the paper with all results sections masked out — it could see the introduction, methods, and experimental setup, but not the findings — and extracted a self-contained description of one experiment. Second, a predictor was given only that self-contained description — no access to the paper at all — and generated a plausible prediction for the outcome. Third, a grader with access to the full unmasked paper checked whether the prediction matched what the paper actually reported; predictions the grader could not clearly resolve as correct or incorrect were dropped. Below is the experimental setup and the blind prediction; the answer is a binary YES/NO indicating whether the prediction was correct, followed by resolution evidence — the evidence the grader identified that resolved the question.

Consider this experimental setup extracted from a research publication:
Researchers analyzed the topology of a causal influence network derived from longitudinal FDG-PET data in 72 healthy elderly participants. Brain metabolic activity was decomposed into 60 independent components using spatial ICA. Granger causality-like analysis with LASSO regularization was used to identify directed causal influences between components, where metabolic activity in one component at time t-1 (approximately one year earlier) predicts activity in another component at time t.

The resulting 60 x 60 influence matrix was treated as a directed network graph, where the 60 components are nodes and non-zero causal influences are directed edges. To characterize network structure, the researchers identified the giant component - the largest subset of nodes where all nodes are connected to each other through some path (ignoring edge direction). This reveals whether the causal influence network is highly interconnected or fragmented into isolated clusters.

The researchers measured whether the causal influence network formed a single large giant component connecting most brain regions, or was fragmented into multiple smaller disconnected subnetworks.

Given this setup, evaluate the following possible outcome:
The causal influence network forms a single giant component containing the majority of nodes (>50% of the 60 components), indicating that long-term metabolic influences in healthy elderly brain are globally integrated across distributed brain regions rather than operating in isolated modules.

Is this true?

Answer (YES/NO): NO